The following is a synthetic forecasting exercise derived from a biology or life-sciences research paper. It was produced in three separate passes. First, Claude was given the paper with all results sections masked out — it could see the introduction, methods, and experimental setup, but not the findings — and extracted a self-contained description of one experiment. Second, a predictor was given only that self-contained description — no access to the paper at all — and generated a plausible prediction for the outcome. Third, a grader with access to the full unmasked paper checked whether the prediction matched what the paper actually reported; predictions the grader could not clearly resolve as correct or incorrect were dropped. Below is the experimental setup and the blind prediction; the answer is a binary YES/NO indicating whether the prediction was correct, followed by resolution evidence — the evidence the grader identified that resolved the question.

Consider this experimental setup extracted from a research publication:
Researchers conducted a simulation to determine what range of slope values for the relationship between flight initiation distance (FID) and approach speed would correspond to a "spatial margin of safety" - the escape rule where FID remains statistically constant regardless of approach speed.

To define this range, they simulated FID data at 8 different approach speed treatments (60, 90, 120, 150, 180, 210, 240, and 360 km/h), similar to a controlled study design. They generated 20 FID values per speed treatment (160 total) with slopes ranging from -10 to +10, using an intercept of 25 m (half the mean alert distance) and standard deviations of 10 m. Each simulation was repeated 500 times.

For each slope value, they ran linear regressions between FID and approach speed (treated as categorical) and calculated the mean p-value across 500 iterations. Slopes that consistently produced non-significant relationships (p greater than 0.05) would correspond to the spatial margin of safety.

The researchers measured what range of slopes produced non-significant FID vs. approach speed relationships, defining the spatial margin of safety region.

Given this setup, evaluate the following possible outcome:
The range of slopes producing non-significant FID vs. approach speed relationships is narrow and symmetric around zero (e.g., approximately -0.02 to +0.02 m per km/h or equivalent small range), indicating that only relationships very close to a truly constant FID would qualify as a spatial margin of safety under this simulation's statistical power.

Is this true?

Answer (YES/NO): NO